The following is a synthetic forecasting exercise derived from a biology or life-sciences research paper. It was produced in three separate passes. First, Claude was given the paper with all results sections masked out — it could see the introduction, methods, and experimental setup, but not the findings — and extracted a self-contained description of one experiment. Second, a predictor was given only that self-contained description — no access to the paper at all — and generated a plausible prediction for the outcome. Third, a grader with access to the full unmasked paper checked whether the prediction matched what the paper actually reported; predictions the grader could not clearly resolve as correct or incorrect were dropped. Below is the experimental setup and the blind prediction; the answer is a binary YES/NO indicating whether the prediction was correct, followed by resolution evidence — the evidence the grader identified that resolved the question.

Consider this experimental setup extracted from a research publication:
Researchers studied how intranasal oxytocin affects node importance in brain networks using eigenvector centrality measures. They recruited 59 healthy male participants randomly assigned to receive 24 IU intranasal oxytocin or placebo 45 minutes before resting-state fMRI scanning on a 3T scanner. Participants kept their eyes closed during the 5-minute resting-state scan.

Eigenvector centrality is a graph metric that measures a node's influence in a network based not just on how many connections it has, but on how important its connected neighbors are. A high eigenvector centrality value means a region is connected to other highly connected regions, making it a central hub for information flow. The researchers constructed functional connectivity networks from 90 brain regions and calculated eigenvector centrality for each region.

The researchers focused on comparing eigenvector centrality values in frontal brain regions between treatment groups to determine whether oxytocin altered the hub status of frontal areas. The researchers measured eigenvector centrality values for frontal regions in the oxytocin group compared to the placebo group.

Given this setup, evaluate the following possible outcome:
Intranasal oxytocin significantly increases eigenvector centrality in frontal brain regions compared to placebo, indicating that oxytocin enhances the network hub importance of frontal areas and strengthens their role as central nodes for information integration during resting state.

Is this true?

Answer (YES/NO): NO